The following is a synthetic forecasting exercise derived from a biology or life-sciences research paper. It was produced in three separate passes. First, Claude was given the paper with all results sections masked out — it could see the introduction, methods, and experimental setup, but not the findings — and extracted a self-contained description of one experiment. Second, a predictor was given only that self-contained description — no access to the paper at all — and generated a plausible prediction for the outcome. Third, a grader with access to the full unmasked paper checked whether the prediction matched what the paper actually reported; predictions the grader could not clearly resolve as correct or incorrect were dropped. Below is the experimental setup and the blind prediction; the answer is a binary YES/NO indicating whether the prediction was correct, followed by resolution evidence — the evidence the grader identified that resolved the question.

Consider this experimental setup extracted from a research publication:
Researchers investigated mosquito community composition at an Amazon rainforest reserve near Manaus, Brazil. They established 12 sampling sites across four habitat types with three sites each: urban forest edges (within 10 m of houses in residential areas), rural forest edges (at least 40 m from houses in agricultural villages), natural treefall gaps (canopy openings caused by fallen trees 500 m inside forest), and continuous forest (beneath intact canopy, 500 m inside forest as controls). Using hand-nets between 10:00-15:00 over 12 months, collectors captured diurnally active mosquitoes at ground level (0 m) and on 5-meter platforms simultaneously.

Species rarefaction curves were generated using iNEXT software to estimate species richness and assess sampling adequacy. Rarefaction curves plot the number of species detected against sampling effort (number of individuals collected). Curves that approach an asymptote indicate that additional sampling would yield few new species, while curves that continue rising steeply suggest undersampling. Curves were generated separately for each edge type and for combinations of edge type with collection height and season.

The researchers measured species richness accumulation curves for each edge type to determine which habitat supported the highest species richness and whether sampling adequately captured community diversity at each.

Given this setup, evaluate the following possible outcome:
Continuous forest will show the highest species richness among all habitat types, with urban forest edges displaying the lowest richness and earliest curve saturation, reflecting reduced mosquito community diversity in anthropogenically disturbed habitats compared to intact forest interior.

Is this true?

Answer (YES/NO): NO